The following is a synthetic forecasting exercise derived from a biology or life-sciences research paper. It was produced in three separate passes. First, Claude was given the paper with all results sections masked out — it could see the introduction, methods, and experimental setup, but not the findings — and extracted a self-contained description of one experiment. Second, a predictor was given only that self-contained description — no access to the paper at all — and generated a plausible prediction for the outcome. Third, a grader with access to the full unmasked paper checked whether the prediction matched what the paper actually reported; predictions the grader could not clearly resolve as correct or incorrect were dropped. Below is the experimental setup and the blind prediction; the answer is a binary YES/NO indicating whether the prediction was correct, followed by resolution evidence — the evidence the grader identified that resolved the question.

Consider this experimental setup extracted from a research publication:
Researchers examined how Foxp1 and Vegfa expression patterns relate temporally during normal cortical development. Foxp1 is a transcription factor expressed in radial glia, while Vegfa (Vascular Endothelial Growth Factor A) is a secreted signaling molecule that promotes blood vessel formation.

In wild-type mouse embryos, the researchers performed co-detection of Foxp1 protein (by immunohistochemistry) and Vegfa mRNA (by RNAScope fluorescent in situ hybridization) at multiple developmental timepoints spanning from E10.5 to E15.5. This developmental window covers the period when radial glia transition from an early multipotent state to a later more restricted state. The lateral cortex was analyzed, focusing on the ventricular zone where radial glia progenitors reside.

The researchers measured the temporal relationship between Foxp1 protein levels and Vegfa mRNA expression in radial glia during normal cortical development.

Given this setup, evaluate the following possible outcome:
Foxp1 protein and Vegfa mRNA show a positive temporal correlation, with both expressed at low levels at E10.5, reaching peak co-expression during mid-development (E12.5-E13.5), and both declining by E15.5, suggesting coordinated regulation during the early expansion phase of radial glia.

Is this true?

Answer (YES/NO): NO